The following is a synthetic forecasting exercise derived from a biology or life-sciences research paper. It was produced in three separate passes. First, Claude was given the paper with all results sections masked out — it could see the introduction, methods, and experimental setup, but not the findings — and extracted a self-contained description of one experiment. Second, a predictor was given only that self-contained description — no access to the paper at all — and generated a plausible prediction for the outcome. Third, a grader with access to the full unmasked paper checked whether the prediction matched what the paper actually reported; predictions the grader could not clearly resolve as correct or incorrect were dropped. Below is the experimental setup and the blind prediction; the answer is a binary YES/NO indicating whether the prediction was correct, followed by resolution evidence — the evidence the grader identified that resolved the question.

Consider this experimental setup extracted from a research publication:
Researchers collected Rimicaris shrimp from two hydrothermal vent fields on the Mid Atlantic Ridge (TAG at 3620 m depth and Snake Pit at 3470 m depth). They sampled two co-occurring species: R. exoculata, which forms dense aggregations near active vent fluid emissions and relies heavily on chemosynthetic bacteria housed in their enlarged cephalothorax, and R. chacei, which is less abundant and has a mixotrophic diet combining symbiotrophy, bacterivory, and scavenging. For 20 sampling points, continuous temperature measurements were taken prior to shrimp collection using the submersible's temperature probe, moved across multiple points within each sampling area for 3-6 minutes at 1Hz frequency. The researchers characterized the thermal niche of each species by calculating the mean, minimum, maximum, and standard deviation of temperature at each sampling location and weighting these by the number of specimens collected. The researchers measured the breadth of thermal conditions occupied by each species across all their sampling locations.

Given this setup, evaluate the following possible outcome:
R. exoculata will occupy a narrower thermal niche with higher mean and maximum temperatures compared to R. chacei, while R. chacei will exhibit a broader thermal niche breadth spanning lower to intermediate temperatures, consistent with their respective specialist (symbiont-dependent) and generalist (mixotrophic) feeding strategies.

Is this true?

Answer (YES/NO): NO